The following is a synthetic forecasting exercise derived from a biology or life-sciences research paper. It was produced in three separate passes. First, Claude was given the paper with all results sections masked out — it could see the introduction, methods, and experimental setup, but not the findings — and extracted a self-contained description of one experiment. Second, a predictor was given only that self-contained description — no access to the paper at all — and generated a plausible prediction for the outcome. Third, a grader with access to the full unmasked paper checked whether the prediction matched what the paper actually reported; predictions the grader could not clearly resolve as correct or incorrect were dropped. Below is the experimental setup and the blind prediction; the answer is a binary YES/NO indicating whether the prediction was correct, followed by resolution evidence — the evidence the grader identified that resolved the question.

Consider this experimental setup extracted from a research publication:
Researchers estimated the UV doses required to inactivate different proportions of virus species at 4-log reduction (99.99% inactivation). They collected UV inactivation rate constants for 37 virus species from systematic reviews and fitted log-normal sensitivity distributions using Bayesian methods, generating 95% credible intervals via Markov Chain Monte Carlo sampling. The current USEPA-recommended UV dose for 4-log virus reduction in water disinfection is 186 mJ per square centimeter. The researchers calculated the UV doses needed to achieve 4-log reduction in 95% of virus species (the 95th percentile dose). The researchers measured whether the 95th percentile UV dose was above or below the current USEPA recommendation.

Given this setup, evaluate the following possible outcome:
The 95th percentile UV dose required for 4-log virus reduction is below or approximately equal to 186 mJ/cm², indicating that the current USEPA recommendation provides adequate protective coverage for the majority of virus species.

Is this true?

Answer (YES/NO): NO